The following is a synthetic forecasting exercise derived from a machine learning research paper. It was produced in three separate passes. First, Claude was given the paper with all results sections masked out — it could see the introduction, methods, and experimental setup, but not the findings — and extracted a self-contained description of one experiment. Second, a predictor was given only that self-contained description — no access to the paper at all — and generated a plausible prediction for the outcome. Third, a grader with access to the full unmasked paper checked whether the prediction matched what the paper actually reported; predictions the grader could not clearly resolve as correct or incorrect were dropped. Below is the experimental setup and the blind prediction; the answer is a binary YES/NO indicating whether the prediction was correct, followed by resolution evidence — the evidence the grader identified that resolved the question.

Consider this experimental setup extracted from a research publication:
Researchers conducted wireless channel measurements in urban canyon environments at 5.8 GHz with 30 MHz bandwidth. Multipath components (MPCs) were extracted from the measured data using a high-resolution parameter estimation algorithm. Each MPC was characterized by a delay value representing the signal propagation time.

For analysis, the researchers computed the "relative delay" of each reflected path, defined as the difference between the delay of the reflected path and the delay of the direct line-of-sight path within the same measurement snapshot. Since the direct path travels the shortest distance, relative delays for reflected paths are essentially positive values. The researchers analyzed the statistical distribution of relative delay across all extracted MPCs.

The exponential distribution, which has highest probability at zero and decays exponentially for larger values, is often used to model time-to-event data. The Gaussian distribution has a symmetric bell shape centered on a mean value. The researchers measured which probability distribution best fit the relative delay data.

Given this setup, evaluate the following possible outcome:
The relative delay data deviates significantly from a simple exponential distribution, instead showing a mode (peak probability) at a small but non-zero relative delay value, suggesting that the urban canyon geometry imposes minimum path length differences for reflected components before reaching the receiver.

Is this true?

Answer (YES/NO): NO